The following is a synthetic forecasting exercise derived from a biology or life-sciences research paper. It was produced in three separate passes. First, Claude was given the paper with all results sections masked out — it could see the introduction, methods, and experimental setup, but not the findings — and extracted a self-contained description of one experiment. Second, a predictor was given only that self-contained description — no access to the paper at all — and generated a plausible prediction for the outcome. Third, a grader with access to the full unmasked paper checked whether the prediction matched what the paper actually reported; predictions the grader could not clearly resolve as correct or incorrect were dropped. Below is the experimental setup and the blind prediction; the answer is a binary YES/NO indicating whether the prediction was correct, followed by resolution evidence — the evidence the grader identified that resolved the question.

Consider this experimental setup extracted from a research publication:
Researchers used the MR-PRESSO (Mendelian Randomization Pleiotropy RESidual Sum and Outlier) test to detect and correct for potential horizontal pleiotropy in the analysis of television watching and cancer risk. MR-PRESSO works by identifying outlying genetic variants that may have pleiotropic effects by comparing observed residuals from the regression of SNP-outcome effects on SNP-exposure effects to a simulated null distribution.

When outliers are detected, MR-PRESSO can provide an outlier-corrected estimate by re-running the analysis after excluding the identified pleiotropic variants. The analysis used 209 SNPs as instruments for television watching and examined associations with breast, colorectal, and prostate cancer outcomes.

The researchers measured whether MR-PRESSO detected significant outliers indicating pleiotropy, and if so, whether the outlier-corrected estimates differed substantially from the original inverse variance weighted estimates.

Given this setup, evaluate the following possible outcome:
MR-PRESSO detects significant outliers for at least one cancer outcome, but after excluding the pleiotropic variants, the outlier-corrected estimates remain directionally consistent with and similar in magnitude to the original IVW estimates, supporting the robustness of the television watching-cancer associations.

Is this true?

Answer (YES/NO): YES